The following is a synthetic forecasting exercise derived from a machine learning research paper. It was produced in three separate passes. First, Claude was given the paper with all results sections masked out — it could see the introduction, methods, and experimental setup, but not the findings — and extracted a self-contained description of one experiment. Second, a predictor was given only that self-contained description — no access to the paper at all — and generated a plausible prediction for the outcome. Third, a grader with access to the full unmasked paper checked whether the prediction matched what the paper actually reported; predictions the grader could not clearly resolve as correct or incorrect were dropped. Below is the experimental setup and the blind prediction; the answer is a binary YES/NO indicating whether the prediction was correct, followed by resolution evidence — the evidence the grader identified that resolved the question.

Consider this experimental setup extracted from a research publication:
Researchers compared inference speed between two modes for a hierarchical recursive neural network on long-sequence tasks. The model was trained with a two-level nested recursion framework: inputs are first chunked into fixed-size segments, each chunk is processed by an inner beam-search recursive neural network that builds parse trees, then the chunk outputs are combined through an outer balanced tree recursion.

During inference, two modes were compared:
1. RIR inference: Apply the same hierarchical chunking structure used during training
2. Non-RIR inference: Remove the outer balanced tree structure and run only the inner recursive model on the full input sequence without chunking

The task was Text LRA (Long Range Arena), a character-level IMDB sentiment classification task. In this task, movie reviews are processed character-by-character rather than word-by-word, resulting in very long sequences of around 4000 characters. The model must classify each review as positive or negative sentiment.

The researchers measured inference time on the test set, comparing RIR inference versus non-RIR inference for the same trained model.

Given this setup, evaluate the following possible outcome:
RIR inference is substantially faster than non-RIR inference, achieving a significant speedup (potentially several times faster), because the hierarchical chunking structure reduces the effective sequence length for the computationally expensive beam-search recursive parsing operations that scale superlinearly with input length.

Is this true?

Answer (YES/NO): YES